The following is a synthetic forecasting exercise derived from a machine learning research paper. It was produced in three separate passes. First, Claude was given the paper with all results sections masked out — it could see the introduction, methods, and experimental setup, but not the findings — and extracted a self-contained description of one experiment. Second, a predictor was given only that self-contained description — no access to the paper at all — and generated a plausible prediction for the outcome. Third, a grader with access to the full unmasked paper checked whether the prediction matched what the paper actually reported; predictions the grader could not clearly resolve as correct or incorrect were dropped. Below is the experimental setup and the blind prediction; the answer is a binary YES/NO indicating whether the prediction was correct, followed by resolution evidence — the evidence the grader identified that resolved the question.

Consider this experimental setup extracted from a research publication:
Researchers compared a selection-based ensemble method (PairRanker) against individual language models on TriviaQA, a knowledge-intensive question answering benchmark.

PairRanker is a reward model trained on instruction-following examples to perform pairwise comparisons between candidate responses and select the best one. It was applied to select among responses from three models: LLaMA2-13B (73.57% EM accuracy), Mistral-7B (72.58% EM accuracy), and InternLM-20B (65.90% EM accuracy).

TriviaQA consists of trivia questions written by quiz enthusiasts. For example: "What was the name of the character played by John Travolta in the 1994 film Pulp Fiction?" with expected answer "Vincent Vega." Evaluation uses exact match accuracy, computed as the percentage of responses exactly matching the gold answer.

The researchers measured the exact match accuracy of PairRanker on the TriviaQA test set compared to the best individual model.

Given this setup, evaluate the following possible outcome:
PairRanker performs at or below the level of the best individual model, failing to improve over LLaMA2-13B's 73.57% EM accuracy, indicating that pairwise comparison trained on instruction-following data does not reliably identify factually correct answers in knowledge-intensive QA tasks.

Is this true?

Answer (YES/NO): YES